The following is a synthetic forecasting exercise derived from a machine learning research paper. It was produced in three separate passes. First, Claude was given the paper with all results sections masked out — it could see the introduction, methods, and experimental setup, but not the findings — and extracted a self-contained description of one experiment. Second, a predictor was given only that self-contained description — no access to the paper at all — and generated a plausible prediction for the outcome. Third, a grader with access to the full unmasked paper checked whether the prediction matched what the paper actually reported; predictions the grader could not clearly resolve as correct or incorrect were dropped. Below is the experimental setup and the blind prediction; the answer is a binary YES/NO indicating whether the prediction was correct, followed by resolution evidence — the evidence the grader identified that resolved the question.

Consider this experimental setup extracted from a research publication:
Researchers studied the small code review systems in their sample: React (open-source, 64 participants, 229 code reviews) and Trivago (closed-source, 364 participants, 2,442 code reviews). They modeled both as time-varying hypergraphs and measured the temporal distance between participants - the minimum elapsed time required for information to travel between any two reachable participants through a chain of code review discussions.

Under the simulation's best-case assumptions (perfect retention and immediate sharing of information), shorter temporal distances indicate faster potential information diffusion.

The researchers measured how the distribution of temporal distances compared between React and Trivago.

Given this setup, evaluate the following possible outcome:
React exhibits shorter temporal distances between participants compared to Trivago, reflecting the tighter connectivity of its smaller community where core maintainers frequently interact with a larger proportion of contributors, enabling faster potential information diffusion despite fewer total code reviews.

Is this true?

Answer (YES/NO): YES